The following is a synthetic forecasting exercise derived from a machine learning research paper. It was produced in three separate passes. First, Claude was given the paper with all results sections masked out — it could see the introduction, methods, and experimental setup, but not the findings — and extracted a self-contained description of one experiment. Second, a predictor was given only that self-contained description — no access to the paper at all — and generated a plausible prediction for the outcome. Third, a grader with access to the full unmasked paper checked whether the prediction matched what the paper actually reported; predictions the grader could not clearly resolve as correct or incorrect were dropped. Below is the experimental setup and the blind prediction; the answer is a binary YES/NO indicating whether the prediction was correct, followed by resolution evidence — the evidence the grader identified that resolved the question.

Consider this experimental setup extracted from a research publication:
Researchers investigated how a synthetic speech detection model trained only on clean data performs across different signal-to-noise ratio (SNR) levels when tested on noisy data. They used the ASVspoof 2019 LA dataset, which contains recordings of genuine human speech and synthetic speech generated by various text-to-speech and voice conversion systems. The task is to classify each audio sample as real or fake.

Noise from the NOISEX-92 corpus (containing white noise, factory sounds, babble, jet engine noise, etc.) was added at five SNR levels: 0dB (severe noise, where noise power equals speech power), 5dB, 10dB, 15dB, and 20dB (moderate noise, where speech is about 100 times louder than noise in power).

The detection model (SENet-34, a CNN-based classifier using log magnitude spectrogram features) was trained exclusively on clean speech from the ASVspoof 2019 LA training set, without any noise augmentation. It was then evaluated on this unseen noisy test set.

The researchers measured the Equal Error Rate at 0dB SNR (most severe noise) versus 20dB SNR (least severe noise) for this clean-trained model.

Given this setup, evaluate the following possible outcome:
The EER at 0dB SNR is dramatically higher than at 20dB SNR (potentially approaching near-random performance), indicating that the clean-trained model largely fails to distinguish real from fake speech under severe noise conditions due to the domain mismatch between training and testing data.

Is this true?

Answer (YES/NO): YES